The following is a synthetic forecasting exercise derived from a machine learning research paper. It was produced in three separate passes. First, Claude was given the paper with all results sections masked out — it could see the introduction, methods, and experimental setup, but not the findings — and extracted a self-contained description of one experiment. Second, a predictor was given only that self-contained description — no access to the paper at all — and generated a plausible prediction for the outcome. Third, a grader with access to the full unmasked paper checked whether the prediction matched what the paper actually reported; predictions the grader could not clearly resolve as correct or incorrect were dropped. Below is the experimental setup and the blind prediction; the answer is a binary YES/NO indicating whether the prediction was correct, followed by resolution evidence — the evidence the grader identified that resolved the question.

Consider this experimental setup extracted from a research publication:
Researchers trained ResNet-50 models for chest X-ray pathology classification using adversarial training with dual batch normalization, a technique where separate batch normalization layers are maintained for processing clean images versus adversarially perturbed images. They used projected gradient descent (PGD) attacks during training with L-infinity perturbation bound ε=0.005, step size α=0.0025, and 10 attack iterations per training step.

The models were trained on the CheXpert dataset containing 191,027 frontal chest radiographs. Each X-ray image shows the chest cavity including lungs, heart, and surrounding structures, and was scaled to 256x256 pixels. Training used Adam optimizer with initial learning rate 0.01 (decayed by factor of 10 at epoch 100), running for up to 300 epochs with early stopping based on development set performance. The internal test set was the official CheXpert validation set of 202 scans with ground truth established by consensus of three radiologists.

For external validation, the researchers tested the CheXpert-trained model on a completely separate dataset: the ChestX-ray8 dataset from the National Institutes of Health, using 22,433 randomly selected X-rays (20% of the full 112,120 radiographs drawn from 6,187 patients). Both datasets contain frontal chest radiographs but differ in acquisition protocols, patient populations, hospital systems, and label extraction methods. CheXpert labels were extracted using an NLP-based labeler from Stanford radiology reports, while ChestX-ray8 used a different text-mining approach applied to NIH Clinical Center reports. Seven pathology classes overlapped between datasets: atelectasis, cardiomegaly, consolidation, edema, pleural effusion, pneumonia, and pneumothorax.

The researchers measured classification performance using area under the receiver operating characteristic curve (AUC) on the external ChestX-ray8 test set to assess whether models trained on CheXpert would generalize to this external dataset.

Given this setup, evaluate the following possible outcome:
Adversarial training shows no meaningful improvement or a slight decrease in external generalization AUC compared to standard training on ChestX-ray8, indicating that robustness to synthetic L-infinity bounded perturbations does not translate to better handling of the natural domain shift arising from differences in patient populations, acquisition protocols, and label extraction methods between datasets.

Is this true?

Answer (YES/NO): NO